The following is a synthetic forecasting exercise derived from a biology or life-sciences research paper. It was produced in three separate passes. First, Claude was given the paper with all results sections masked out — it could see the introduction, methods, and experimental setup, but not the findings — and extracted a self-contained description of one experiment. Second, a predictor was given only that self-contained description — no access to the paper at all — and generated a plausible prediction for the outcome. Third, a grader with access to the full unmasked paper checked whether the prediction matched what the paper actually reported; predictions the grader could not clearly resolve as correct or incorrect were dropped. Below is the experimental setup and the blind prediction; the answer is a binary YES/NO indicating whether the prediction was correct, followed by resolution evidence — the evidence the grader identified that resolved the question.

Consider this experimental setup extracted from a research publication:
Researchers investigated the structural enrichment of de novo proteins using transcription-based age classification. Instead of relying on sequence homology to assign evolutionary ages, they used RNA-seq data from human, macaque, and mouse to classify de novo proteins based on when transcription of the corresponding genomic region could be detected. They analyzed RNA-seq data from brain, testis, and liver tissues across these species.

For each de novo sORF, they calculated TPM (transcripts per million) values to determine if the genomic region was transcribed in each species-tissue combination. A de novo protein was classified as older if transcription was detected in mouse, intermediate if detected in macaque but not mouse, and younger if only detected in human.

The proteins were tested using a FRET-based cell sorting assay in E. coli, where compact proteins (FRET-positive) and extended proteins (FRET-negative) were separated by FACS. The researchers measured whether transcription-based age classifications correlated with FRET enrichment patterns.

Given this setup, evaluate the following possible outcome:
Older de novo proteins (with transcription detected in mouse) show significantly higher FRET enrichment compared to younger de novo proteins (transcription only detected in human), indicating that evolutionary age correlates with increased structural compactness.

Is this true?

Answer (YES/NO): NO